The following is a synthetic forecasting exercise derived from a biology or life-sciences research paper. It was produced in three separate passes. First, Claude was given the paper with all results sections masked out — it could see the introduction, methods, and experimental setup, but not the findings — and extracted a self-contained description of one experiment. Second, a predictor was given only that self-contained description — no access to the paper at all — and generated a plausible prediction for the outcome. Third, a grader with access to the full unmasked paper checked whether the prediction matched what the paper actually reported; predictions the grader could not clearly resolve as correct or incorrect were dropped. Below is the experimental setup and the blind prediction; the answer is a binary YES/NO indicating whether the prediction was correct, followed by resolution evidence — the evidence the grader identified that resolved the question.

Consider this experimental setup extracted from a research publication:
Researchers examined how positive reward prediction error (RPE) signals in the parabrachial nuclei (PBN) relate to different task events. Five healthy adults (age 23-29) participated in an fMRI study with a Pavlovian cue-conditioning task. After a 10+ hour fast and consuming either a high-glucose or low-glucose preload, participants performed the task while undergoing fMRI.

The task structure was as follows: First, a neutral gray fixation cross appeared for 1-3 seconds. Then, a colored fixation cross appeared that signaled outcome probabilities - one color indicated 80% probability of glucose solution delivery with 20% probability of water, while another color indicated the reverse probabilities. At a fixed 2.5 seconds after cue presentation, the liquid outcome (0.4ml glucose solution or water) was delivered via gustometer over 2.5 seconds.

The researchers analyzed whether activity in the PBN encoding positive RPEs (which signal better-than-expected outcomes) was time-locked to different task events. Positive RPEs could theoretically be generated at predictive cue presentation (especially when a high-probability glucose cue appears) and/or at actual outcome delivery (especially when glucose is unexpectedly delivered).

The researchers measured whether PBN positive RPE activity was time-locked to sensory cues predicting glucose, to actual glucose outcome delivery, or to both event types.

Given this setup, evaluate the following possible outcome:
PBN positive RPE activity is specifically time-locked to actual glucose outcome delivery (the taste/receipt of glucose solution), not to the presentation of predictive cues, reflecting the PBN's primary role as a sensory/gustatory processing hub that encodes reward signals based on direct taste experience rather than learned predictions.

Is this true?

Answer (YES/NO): NO